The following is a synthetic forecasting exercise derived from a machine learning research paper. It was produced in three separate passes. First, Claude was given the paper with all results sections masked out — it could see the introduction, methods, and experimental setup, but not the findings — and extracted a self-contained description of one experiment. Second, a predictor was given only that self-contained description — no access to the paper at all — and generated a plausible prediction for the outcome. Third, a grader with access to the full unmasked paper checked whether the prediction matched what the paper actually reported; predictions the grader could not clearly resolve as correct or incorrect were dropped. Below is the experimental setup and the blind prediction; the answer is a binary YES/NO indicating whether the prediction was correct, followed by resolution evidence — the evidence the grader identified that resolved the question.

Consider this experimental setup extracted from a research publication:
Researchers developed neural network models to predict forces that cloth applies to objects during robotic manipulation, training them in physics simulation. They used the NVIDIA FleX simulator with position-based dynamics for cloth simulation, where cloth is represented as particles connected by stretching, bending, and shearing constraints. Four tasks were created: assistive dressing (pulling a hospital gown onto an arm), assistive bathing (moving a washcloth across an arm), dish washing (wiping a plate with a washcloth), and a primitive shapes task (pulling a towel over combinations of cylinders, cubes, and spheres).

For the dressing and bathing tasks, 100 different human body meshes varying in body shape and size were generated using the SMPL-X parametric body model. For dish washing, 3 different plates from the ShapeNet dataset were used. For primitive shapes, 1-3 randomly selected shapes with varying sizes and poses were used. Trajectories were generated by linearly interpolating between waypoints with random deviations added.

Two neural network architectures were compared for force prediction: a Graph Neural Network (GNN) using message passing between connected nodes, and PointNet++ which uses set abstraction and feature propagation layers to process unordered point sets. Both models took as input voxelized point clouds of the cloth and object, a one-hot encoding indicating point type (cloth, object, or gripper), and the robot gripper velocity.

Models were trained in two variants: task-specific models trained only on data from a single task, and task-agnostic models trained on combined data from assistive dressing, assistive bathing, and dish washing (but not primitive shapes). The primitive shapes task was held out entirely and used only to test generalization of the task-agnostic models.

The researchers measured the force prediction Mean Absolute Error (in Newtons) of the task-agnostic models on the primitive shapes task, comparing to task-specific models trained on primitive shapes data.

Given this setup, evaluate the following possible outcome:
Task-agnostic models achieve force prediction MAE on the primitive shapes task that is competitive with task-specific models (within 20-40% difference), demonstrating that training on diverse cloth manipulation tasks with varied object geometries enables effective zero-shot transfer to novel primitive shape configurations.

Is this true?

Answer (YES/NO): NO